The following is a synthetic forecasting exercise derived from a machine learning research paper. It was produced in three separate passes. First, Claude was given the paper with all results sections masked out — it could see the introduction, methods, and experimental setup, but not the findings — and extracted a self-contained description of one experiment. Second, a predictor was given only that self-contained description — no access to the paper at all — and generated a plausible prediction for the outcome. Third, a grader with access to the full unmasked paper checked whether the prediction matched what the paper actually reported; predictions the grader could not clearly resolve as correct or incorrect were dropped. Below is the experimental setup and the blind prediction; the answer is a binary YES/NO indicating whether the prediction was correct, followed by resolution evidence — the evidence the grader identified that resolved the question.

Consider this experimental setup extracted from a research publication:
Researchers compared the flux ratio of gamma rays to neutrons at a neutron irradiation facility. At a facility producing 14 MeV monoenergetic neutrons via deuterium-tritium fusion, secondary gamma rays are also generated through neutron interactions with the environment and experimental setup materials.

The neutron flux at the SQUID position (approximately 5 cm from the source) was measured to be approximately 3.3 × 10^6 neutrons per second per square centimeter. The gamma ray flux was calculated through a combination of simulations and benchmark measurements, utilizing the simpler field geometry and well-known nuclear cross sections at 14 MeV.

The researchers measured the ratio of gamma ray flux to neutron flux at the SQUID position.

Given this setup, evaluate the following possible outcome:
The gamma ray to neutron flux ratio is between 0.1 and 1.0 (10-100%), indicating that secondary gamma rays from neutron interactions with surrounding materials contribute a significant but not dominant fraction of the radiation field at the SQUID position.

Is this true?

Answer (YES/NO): NO